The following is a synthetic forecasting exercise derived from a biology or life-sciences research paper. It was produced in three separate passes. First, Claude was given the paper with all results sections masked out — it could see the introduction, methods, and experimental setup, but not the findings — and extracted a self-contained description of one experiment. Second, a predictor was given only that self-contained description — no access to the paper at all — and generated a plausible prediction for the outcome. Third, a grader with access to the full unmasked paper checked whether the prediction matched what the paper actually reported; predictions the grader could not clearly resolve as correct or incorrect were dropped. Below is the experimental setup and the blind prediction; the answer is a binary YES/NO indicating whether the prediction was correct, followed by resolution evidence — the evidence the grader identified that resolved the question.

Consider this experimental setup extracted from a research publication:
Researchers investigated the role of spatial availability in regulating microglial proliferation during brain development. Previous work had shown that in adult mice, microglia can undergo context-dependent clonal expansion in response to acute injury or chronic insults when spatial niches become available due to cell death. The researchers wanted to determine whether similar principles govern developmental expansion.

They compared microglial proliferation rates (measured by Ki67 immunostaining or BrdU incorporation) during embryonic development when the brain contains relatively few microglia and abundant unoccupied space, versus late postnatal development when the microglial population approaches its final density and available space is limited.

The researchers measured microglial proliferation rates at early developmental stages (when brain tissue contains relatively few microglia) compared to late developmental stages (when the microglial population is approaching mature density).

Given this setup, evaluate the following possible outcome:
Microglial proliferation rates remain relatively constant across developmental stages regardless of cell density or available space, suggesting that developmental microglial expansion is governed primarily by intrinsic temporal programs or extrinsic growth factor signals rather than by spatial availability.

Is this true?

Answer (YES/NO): NO